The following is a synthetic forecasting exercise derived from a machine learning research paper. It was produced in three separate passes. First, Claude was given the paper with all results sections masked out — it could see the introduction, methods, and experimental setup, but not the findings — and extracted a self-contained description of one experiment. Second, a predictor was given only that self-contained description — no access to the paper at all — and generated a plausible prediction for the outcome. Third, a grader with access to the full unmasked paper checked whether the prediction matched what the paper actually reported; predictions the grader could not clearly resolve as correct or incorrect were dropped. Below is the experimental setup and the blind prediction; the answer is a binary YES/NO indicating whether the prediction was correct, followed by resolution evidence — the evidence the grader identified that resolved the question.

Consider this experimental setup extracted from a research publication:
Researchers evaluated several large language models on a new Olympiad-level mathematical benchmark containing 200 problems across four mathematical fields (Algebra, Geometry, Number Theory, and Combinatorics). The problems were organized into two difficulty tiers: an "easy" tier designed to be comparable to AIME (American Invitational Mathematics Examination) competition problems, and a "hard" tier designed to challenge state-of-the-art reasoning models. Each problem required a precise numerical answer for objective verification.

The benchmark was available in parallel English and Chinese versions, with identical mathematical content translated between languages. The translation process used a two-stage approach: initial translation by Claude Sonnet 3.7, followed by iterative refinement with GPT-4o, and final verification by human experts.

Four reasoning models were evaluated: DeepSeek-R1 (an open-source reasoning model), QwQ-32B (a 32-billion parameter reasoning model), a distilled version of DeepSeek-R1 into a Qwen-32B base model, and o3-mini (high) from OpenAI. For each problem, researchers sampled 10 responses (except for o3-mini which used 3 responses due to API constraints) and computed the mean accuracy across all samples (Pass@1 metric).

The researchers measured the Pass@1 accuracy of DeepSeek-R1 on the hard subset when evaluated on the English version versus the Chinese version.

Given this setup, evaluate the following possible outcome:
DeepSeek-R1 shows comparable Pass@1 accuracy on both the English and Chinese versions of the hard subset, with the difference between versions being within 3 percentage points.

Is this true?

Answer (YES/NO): NO